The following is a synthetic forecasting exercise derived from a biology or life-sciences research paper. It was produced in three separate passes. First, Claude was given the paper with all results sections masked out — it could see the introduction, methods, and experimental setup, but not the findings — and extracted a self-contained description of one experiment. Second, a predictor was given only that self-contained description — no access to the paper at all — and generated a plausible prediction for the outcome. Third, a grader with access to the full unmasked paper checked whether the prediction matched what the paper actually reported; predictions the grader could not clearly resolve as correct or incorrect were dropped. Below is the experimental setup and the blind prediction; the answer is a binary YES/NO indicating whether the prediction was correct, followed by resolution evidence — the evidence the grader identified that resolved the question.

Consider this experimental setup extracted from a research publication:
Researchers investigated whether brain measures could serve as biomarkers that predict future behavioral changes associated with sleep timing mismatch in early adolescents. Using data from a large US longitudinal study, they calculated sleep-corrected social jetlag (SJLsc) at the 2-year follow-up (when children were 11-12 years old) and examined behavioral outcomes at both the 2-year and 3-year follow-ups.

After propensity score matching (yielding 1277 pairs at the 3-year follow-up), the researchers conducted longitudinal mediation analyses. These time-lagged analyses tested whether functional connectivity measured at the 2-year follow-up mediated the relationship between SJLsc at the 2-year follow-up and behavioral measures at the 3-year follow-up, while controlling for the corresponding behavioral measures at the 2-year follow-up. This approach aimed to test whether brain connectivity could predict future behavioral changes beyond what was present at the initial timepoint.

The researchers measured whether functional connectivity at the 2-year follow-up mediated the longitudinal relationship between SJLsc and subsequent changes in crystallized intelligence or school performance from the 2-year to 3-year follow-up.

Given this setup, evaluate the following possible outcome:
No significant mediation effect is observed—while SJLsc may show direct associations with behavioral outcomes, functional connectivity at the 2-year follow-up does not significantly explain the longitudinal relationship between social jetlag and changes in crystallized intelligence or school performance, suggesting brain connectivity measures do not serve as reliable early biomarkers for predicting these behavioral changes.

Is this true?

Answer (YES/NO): NO